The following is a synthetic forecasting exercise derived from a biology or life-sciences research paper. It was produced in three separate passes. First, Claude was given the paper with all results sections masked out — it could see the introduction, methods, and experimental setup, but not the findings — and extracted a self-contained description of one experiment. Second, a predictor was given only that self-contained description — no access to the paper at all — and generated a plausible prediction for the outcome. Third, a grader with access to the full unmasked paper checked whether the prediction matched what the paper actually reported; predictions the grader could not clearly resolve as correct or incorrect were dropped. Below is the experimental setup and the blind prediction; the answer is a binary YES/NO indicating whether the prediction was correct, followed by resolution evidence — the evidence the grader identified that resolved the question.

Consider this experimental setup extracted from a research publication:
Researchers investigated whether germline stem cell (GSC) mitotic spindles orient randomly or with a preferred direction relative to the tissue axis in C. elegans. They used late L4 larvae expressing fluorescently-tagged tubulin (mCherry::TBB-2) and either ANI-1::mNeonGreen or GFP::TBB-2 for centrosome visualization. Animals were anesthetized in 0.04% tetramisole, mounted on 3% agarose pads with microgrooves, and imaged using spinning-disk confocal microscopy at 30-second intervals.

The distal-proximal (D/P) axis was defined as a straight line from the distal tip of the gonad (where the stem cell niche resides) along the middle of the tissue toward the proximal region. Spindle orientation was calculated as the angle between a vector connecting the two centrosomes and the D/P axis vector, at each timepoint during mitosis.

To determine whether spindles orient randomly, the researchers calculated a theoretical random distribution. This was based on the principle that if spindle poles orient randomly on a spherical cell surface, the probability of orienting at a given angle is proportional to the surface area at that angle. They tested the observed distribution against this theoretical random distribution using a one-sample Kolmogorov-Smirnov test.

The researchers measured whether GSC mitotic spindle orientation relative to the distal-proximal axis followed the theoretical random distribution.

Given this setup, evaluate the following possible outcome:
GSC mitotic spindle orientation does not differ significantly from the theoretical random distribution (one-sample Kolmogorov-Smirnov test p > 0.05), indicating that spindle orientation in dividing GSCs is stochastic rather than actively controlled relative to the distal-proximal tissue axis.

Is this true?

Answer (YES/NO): NO